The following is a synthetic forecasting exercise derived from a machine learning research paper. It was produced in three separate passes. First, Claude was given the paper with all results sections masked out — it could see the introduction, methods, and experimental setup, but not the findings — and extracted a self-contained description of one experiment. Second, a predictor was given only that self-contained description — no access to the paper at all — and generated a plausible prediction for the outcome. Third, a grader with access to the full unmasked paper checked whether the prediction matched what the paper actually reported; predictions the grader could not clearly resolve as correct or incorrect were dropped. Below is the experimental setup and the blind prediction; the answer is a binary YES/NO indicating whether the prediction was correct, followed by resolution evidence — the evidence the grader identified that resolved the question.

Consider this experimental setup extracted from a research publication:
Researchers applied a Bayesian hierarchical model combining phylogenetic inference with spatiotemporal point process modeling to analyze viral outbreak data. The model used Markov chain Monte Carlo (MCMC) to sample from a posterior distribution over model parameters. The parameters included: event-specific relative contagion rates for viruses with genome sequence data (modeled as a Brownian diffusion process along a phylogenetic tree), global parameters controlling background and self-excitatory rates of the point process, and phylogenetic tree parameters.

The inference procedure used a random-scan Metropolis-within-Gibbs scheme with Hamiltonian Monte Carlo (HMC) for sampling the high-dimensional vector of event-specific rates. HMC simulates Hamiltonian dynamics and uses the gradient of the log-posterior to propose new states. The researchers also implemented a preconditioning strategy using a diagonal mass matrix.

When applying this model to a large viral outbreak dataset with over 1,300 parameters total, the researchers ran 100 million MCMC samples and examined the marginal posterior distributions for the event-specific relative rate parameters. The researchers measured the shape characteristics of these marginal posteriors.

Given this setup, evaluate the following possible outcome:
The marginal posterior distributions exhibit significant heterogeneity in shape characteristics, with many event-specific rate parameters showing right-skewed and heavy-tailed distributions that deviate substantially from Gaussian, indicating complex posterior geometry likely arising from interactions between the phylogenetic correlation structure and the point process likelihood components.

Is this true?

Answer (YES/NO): NO